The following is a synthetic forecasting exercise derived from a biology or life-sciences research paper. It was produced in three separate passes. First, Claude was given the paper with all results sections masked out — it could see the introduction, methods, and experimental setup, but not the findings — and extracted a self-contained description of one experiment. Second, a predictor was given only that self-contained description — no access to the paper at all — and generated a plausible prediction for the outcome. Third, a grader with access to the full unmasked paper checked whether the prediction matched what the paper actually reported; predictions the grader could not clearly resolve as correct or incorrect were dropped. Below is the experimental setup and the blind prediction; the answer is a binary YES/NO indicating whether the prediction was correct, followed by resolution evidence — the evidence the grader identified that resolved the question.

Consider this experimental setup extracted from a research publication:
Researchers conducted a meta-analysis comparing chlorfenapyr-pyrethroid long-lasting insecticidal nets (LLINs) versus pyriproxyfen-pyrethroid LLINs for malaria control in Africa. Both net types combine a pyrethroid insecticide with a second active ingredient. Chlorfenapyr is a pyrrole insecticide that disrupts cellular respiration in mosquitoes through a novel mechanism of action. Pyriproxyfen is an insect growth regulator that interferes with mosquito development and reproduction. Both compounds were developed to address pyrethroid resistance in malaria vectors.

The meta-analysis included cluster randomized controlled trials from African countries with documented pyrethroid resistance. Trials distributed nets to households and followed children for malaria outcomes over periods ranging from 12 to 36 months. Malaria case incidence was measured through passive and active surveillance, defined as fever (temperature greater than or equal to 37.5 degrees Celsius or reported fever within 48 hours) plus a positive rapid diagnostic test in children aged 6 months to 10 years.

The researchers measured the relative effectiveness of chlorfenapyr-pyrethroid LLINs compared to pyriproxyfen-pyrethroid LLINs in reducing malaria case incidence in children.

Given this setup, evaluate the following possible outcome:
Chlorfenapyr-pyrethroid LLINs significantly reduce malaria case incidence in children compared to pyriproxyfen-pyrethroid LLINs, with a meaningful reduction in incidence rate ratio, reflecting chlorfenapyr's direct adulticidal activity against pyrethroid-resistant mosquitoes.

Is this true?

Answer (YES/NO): NO